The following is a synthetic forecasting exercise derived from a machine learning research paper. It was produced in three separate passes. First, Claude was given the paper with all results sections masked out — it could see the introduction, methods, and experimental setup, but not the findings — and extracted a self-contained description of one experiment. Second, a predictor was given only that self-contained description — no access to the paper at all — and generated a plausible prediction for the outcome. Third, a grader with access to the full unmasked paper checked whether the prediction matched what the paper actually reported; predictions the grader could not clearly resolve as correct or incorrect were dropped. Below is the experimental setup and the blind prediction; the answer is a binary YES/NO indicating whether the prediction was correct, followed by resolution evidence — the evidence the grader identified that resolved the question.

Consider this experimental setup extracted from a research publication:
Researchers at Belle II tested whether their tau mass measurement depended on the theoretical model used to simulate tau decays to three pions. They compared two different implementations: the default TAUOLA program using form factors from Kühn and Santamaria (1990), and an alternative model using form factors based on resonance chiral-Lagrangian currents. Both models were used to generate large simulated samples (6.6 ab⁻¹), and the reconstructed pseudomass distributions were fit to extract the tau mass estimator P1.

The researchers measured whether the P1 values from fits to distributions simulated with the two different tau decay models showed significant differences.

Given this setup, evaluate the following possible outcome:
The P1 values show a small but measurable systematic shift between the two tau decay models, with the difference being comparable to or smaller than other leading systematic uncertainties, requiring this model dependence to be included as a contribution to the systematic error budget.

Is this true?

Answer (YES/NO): NO